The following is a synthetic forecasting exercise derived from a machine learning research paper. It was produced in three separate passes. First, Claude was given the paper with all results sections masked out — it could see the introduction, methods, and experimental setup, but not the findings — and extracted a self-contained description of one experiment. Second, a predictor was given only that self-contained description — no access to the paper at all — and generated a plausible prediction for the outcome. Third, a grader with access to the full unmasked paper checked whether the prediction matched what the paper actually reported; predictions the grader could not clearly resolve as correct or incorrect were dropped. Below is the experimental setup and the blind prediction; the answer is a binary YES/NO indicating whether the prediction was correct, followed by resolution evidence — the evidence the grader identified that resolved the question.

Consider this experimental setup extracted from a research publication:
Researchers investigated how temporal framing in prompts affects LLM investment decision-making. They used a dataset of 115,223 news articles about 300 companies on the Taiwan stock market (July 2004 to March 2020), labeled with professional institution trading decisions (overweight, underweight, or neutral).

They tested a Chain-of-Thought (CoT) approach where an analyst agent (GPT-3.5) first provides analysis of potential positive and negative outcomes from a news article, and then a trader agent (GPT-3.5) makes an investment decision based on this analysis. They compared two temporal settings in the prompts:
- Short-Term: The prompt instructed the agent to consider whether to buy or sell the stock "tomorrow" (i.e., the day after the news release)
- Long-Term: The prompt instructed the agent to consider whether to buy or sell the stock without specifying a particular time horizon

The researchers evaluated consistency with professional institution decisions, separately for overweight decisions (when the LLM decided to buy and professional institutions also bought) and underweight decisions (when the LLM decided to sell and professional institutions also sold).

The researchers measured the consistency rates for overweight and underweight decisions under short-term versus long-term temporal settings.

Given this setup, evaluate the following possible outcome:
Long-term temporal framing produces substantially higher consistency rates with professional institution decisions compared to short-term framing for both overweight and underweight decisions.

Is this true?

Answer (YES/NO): NO